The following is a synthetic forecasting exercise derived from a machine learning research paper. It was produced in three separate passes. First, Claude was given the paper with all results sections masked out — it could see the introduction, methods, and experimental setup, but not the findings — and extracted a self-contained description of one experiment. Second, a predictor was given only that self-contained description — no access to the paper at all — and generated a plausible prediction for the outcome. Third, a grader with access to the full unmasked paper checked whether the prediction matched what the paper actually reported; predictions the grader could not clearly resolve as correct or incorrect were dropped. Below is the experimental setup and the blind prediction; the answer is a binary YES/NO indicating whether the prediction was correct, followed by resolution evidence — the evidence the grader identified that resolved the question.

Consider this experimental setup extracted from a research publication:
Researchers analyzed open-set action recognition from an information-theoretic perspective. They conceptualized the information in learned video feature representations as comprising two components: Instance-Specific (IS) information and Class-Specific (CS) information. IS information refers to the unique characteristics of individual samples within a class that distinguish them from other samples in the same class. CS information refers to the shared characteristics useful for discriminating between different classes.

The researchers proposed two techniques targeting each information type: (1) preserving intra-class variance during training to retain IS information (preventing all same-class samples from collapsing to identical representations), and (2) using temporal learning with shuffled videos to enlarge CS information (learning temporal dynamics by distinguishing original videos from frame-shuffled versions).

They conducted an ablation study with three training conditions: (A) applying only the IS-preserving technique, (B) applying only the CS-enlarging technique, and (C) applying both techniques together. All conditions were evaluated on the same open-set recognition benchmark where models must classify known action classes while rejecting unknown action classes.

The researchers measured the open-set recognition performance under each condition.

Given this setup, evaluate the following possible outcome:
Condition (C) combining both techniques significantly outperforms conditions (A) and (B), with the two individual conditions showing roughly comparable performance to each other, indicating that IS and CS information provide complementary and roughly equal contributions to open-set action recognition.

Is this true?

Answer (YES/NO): NO